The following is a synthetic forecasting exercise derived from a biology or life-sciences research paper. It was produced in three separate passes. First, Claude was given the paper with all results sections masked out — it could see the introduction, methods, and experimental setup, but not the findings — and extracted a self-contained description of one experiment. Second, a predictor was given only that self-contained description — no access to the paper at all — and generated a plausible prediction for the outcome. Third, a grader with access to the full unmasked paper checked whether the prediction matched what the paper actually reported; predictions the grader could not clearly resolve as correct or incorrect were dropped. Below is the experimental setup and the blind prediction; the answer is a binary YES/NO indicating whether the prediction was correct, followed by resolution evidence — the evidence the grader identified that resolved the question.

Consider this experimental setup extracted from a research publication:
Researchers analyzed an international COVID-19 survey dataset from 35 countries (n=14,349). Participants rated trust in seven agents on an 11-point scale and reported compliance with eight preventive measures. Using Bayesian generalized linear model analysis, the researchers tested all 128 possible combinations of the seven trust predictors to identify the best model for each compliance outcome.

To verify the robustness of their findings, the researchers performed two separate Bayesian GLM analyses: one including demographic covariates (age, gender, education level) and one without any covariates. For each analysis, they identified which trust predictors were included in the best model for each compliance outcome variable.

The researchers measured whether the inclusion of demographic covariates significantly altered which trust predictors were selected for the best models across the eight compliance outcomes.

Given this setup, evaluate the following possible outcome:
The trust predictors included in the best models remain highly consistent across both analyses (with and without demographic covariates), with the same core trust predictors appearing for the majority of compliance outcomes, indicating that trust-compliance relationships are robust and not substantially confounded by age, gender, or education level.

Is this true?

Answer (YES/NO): YES